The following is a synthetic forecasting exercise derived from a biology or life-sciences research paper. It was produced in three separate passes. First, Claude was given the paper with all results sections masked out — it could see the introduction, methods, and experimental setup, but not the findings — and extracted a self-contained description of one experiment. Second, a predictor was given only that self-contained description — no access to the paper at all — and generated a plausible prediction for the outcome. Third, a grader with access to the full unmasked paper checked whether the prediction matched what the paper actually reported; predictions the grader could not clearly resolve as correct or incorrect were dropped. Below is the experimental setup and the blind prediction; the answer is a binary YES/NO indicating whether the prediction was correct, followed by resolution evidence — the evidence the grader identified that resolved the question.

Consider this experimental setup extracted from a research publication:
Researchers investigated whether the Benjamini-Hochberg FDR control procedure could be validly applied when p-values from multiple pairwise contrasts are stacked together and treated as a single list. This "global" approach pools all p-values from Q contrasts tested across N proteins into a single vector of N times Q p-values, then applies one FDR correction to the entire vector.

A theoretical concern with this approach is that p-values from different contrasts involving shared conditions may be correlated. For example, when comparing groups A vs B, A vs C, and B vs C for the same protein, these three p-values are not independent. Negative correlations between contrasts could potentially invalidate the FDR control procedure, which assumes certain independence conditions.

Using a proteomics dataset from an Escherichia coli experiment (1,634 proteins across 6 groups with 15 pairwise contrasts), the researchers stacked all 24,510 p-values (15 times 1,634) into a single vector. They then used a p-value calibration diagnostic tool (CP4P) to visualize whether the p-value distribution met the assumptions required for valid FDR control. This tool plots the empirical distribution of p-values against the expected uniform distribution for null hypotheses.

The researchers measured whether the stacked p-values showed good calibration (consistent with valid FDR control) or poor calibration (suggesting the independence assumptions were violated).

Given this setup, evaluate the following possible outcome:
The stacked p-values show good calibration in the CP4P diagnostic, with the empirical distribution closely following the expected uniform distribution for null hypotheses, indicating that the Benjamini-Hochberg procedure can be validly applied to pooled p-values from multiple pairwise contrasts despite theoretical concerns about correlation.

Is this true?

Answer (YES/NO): YES